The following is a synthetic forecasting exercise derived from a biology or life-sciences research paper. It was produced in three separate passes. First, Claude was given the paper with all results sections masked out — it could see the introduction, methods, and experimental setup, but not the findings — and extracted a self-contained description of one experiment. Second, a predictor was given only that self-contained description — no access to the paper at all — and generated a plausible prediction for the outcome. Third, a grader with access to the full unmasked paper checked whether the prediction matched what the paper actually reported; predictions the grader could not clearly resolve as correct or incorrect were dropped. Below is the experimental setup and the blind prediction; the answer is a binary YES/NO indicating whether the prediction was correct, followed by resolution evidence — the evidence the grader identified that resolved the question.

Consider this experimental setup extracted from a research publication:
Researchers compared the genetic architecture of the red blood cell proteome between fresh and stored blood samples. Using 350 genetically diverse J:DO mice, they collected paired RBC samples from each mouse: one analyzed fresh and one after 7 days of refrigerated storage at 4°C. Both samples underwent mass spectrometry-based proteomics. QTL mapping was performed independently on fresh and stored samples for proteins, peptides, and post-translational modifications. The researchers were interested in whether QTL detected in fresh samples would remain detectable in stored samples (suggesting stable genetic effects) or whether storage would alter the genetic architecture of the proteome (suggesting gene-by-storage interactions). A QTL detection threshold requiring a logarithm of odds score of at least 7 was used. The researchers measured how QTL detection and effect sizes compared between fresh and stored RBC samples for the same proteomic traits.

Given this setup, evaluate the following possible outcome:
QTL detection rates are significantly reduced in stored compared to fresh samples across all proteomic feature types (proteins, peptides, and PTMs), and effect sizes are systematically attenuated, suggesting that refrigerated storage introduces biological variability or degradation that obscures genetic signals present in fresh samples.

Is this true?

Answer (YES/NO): NO